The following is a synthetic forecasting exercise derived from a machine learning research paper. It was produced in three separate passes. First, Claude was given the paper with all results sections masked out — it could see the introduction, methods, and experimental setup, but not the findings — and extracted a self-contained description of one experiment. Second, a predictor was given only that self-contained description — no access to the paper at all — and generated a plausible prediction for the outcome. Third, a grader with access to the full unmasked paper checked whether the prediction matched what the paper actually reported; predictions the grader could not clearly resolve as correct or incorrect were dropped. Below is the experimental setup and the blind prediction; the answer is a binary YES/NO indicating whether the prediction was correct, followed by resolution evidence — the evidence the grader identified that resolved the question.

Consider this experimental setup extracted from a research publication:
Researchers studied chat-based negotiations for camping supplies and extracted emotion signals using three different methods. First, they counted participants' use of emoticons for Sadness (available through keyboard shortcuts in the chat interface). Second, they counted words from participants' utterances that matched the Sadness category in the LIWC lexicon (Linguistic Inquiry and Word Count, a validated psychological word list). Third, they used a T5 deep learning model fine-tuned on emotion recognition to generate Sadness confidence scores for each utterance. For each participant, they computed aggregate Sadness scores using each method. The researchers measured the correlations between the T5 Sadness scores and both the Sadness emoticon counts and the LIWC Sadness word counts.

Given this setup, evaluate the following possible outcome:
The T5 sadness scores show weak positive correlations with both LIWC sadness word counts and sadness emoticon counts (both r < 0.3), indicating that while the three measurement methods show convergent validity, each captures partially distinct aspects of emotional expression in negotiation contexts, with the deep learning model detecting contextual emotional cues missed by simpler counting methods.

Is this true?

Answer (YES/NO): NO